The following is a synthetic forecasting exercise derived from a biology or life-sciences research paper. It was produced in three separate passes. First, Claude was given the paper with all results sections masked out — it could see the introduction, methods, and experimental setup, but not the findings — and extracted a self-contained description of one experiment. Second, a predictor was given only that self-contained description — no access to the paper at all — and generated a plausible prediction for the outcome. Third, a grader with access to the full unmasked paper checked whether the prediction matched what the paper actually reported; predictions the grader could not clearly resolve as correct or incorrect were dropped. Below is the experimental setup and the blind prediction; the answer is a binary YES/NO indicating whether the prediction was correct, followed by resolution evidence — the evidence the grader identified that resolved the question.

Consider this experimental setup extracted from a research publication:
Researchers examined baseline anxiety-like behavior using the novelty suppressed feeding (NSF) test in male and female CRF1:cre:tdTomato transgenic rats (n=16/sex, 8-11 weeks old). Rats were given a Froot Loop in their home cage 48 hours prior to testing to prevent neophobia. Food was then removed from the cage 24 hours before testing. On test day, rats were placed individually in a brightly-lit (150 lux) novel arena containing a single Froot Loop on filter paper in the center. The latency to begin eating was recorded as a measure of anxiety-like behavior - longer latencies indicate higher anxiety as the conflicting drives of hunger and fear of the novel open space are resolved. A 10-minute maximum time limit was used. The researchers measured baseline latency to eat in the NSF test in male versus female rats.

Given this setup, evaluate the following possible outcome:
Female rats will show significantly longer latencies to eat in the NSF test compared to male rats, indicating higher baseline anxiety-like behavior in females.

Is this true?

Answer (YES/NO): NO